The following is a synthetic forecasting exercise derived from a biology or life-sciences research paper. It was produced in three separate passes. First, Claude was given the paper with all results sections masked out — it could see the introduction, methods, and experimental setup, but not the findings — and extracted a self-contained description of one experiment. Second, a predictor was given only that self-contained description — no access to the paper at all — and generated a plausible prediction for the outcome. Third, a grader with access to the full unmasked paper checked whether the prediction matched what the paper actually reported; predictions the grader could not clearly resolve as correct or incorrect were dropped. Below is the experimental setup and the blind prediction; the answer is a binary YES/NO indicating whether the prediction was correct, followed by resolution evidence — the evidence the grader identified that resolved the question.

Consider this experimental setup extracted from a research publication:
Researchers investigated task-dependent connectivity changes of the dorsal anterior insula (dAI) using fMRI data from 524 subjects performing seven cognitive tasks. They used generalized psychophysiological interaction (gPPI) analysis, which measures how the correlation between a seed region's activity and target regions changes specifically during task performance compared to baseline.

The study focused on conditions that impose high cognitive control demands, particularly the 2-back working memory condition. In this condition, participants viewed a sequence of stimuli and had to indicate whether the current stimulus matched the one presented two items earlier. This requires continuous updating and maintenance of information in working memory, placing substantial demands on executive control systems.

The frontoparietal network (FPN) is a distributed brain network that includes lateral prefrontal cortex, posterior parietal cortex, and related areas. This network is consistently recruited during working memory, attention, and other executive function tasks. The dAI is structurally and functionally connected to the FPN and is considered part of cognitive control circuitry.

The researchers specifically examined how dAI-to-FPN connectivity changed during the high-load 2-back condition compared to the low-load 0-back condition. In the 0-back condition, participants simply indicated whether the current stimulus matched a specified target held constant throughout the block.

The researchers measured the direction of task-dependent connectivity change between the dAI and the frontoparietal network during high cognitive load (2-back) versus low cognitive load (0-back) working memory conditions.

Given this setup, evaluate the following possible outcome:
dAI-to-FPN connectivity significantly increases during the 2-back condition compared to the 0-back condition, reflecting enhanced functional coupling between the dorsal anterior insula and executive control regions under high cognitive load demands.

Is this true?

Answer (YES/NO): NO